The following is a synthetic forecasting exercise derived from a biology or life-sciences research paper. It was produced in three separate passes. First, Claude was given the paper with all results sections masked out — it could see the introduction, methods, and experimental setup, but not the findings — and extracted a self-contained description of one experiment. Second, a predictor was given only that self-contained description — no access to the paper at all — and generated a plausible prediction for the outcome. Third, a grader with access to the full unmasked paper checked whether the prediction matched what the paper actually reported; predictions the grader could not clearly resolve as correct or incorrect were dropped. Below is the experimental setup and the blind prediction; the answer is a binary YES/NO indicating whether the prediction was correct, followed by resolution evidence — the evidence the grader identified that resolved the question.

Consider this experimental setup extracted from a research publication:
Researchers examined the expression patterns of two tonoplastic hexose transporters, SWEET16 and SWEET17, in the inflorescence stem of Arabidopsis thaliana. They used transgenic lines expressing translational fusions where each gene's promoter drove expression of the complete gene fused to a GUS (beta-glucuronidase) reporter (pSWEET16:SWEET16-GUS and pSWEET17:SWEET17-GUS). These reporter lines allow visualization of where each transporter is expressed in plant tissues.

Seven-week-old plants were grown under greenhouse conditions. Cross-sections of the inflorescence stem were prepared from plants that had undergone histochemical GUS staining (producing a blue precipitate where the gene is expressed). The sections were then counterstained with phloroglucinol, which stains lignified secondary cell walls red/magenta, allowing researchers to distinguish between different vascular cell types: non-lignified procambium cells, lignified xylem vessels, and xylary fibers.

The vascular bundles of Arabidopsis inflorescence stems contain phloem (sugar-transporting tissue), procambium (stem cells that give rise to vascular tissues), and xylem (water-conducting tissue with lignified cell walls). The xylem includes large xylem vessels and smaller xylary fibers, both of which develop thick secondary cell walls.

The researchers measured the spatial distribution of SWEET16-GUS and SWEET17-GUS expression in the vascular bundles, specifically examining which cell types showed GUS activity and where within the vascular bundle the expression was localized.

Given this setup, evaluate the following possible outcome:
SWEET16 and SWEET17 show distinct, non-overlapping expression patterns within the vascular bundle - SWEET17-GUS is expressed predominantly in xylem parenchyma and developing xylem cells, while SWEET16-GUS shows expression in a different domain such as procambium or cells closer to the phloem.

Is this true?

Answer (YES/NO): NO